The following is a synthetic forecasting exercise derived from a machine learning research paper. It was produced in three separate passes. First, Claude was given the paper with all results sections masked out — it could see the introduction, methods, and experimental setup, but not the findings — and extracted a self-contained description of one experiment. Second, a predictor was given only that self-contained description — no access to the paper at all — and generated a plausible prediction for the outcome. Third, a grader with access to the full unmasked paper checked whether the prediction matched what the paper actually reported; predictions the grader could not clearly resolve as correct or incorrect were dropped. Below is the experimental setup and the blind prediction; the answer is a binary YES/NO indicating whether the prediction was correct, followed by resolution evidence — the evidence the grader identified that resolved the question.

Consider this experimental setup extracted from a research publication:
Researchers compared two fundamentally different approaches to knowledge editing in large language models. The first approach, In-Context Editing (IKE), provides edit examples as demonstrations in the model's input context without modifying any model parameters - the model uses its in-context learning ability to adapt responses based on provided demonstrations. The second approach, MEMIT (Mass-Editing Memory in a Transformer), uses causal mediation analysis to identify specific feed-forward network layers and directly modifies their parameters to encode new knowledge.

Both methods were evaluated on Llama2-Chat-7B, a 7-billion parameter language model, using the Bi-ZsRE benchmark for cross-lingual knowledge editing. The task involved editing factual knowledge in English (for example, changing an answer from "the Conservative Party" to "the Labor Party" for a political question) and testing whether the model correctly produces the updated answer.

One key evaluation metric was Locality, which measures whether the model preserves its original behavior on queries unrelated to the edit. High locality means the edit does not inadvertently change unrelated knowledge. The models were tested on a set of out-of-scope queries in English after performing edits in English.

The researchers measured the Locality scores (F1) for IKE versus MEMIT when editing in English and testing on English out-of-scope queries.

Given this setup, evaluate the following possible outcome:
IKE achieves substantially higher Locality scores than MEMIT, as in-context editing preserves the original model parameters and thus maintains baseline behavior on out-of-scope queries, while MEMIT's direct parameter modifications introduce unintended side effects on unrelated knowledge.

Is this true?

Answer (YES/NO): NO